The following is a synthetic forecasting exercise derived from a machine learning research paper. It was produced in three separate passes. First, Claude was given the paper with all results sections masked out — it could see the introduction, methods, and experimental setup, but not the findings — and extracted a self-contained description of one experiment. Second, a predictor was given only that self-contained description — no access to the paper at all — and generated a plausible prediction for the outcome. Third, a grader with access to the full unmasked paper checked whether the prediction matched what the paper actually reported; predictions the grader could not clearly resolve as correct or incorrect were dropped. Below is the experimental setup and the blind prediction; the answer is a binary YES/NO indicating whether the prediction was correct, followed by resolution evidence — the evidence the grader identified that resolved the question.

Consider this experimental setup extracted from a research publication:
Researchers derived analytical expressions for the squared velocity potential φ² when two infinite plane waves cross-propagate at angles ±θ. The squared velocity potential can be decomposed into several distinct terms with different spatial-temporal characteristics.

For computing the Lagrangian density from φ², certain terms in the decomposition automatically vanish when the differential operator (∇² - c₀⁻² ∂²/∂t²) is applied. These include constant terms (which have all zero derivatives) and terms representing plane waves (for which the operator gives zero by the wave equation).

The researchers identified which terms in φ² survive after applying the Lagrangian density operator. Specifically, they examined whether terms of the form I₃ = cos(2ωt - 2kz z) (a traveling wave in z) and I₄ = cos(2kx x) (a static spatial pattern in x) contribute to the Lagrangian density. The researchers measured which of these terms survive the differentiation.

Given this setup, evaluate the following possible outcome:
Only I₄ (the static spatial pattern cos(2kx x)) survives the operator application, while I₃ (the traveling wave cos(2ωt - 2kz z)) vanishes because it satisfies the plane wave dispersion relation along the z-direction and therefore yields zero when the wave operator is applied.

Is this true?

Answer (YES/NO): NO